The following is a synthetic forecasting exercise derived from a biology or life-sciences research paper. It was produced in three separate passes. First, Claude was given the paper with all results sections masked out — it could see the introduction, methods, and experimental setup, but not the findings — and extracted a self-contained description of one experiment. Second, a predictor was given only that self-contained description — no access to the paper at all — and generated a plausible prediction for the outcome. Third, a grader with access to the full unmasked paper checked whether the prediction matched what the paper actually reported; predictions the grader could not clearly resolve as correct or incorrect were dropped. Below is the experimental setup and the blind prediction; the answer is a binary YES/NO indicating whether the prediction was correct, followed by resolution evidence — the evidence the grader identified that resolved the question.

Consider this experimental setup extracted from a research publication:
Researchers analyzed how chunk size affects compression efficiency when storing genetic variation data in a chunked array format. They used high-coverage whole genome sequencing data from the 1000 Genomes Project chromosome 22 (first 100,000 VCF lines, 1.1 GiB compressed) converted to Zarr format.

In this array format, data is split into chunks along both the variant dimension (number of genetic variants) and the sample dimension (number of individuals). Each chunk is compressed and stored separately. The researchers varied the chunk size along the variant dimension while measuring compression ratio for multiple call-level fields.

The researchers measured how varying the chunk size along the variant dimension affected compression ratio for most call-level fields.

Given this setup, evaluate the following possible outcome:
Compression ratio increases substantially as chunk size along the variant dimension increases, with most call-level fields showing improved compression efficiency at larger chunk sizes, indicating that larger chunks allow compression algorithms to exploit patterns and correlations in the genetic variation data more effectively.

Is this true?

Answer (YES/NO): NO